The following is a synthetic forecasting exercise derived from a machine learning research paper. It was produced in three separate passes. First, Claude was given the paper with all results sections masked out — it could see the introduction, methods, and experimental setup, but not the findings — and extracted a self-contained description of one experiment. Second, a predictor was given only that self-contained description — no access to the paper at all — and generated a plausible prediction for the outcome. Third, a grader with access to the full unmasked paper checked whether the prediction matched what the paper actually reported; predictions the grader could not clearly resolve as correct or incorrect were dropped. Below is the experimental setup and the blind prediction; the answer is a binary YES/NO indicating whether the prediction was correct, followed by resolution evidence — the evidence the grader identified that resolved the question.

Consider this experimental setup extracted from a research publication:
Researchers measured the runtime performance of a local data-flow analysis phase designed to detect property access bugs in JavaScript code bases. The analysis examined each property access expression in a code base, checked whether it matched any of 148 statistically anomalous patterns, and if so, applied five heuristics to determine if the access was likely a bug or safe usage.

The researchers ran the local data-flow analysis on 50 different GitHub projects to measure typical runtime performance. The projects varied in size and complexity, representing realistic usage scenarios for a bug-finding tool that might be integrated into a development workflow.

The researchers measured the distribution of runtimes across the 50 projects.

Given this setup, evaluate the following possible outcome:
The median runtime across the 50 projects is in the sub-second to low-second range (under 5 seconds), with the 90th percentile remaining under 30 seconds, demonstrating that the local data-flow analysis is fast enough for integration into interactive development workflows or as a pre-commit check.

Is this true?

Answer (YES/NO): NO